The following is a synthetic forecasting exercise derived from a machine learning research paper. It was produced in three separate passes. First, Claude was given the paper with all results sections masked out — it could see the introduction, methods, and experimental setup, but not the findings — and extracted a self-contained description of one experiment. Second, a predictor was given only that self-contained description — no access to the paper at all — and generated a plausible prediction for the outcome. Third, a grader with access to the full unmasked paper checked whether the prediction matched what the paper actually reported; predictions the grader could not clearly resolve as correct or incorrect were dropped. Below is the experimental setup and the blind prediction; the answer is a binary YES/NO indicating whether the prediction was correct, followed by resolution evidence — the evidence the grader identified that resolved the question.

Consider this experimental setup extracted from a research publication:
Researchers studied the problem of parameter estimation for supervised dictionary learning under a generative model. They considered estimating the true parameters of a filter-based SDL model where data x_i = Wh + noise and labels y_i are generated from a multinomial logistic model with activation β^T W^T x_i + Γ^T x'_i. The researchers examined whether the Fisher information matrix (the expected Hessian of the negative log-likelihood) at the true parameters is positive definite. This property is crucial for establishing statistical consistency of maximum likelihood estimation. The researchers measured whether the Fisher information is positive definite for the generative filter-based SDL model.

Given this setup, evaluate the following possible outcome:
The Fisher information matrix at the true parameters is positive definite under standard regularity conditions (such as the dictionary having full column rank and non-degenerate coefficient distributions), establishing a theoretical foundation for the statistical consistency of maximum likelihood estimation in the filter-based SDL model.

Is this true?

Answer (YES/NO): NO